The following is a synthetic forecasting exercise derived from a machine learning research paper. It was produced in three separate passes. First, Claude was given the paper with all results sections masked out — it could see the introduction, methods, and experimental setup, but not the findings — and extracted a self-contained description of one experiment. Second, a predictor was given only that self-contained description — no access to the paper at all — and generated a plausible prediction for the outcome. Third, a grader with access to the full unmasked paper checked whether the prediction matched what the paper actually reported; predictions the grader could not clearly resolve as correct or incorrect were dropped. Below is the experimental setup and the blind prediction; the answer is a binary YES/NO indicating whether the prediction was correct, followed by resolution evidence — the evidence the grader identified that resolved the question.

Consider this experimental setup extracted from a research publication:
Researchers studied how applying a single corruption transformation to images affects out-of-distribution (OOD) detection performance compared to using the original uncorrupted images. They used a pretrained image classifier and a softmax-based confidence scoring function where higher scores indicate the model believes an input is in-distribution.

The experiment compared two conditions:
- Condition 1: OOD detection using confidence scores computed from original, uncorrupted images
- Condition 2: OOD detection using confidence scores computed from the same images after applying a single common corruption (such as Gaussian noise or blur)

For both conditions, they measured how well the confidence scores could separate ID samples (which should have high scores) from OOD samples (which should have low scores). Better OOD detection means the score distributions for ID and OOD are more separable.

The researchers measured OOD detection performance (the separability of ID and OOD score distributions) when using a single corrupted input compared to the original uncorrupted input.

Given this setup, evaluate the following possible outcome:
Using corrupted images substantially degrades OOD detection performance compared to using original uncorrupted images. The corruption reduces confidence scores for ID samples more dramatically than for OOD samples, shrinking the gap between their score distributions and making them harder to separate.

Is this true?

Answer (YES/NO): NO